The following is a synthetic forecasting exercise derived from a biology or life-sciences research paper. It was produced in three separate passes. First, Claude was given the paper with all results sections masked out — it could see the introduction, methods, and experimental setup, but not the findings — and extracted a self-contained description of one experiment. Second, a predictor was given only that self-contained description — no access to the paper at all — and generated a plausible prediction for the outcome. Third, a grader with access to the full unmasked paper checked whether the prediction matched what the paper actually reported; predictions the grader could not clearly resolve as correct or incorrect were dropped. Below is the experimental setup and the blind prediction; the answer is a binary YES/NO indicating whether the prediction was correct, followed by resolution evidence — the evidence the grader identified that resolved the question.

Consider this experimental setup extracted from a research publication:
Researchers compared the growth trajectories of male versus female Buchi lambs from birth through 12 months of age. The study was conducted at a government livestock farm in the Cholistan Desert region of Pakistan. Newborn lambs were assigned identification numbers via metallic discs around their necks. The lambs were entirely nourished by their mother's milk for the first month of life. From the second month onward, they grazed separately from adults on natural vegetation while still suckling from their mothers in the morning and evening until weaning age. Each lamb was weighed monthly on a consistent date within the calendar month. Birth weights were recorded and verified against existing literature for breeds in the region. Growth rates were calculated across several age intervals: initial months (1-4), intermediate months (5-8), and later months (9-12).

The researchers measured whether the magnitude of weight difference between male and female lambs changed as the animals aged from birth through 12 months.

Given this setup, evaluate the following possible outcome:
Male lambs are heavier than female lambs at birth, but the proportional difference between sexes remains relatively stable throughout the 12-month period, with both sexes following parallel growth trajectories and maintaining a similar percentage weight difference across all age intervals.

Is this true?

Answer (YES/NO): NO